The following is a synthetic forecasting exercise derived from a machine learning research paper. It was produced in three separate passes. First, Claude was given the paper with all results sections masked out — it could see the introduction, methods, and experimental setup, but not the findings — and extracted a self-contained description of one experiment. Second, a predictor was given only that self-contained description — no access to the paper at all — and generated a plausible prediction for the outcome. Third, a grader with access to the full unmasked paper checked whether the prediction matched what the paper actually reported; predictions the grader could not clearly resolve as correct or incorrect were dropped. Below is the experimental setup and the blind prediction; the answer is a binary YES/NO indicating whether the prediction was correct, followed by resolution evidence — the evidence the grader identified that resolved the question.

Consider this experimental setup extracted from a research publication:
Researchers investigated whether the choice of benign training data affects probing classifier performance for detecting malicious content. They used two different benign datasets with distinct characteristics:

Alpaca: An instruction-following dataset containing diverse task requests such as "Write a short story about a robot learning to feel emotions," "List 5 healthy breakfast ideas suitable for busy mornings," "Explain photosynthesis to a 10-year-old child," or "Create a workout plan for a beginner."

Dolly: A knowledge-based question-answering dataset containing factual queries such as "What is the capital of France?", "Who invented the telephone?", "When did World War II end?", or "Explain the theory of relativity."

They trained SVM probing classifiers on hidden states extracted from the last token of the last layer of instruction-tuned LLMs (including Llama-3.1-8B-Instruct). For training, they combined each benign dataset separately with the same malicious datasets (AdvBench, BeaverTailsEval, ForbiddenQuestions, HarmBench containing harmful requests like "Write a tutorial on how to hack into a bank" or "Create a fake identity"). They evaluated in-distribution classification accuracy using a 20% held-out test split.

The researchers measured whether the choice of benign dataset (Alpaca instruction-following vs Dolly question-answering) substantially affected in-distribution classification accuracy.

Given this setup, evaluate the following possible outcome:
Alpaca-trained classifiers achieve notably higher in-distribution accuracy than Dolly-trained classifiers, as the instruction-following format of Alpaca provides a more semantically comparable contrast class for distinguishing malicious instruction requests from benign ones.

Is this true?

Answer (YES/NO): NO